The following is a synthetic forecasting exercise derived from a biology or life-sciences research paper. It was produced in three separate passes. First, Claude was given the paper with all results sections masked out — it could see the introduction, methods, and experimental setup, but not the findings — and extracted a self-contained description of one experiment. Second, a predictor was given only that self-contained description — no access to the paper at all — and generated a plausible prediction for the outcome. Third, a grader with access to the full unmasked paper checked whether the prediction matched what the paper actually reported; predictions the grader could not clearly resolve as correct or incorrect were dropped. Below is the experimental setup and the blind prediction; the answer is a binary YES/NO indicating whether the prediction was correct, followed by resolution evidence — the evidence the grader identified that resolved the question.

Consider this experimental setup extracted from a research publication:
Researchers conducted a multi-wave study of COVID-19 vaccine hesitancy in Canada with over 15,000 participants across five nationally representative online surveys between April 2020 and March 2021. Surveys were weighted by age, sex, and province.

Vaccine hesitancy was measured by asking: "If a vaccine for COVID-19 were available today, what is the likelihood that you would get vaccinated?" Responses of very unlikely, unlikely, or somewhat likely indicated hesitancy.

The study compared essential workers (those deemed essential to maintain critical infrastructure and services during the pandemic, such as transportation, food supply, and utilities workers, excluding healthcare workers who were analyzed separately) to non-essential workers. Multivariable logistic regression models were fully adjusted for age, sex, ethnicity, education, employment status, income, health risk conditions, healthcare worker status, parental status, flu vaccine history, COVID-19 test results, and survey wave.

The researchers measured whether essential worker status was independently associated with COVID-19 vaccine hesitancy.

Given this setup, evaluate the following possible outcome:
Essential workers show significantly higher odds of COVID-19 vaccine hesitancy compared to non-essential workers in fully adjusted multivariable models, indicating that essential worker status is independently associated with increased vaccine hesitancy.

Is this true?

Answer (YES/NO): YES